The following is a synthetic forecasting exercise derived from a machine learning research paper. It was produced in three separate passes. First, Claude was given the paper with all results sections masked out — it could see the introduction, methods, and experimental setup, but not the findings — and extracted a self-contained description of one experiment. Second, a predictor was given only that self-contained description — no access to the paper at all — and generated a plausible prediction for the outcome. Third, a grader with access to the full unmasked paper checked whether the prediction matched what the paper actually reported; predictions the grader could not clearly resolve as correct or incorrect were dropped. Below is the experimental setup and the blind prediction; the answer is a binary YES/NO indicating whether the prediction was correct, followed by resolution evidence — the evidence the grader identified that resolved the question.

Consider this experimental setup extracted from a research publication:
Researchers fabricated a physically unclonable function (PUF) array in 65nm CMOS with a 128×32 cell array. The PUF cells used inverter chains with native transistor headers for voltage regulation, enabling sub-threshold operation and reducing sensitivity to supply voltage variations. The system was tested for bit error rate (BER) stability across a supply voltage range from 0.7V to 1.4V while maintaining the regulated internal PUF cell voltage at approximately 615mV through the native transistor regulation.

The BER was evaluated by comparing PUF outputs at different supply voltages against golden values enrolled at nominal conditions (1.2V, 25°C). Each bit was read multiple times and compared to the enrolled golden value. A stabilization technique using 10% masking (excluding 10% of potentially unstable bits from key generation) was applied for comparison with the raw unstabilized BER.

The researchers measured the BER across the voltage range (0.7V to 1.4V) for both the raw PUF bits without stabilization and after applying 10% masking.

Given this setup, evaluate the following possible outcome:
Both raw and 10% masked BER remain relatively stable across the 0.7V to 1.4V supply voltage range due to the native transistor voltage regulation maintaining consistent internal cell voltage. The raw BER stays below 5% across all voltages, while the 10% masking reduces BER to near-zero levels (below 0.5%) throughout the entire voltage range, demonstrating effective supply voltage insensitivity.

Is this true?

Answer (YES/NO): YES